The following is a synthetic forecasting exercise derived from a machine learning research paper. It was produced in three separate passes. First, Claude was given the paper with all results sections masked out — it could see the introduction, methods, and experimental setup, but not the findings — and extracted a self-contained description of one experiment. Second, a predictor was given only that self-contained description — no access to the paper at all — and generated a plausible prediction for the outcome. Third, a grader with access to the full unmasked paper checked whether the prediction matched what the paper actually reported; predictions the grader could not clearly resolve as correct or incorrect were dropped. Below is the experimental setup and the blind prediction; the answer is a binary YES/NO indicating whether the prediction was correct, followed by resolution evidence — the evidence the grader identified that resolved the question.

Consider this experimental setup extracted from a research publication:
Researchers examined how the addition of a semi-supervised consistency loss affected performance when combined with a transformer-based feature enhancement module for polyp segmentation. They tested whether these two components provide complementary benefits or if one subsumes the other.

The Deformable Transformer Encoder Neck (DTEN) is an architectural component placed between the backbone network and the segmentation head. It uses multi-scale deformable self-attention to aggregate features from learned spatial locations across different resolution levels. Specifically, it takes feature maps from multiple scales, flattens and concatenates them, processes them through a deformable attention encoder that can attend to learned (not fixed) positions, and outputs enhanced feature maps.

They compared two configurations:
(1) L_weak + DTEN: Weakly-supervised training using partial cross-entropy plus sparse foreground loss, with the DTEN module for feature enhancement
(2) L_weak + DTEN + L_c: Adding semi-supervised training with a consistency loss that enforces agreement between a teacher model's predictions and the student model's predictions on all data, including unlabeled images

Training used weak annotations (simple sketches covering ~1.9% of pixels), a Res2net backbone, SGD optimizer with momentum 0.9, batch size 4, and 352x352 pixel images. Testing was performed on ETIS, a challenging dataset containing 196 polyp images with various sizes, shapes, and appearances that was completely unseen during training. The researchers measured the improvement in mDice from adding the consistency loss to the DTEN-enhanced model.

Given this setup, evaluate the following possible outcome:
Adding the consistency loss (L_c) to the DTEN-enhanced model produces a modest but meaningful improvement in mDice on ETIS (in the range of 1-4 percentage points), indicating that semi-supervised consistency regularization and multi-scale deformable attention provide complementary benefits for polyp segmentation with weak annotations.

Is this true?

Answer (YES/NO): NO